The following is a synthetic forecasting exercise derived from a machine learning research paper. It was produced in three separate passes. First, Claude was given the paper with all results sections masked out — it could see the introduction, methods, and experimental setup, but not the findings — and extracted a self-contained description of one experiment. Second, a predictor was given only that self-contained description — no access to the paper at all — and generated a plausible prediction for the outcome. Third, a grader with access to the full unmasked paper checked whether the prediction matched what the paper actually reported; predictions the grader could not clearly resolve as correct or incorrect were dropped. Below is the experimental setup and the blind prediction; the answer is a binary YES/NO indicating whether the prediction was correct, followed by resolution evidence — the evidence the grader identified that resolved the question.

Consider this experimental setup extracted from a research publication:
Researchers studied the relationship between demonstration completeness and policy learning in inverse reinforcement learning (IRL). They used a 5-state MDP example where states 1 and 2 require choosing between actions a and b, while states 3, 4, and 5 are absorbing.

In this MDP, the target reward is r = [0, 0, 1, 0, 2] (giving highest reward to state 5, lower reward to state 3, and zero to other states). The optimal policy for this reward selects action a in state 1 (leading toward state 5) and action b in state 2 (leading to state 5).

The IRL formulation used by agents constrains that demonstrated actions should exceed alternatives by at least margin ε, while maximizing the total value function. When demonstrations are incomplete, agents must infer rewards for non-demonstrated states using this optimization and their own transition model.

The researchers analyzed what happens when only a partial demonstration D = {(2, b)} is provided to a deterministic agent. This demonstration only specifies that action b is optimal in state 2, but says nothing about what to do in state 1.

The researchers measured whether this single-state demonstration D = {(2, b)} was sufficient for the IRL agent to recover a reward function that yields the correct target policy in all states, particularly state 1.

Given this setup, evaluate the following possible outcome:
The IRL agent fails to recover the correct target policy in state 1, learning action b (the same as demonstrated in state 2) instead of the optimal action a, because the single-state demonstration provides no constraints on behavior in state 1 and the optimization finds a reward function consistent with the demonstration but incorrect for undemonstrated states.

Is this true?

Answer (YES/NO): NO